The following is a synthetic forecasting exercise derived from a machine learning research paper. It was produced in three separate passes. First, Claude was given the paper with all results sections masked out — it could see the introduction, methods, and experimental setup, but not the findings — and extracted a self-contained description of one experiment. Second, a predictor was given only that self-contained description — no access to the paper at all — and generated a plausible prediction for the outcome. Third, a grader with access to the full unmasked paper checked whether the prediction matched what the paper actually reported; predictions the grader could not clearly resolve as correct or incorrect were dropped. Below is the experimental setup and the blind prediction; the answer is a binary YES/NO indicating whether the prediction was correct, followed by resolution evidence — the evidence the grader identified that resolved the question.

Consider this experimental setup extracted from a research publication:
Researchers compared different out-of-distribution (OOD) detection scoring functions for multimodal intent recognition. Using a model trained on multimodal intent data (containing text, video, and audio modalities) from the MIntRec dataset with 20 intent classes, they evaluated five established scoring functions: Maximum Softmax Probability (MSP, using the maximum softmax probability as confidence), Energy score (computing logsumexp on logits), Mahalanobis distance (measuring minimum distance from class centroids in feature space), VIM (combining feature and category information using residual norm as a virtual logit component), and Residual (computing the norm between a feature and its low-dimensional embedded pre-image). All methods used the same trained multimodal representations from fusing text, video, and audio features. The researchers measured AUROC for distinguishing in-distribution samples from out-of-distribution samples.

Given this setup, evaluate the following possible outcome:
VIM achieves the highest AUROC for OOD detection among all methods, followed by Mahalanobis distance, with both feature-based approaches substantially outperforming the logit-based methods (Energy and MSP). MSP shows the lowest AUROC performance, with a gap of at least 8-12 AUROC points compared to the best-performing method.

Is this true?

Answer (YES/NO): NO